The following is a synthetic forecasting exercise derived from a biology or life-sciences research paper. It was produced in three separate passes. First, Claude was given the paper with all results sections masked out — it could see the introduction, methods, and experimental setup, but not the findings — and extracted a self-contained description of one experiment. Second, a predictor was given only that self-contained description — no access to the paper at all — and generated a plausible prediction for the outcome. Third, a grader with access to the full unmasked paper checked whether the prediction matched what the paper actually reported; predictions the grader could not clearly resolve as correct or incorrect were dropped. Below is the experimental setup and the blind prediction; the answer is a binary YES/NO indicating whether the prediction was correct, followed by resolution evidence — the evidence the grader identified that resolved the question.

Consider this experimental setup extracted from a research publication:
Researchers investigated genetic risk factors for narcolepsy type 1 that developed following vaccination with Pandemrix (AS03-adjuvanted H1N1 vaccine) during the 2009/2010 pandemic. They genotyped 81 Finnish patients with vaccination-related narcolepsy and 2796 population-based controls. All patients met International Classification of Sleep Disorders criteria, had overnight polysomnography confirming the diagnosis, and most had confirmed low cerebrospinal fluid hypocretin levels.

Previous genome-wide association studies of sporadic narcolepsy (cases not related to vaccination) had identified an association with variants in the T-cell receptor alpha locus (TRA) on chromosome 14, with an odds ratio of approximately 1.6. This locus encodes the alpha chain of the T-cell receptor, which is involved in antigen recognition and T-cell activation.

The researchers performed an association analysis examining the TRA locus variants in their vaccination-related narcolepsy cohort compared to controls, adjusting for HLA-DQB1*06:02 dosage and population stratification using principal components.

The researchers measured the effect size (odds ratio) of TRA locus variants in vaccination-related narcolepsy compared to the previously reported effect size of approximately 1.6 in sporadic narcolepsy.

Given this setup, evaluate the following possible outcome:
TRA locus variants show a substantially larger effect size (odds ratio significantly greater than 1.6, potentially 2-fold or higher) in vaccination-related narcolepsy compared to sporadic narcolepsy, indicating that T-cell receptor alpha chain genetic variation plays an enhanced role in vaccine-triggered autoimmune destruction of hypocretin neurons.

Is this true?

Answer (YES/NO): YES